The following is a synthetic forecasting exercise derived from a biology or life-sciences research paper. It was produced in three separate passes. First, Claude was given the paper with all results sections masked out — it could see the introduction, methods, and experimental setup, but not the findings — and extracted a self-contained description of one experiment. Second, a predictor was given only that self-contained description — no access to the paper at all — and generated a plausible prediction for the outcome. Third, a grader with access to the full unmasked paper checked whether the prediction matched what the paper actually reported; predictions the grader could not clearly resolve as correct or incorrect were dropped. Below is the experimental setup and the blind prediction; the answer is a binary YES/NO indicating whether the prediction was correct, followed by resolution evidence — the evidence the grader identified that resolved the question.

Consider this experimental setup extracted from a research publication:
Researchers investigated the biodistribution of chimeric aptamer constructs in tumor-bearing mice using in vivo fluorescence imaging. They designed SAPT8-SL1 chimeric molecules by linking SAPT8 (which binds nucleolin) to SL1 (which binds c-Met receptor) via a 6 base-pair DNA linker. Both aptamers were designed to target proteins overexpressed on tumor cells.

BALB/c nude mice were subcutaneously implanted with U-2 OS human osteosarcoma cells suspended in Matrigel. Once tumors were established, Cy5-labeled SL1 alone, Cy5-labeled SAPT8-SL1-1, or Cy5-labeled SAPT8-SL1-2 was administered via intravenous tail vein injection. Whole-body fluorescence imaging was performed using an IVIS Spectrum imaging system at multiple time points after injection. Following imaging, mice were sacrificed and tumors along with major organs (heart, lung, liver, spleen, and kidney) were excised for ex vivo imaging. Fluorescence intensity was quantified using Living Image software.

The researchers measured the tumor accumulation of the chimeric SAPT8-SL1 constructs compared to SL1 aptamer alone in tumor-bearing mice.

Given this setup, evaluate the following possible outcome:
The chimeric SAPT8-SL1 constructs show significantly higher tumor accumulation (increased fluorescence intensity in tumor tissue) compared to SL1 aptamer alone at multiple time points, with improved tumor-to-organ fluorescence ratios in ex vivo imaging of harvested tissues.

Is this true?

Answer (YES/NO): NO